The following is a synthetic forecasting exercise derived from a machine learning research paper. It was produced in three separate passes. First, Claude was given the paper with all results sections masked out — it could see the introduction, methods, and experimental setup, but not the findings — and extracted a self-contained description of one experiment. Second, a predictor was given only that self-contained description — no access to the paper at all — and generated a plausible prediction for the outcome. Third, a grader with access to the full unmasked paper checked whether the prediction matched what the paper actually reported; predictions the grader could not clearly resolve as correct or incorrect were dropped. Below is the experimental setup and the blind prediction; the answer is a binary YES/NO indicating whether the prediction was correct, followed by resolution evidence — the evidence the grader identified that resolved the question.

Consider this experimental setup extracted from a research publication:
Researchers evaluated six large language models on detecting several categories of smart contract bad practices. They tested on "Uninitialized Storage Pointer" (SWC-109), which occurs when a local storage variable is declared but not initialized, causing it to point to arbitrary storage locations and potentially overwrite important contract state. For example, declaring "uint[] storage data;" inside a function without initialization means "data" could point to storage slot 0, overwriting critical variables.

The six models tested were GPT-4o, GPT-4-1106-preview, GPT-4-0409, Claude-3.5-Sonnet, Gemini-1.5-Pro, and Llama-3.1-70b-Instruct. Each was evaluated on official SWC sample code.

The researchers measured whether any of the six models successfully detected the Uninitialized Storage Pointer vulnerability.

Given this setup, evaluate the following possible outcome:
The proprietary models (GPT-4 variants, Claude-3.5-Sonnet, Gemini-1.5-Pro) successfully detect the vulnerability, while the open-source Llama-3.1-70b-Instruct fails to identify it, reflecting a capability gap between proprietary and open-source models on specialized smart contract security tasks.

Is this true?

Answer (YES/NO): NO